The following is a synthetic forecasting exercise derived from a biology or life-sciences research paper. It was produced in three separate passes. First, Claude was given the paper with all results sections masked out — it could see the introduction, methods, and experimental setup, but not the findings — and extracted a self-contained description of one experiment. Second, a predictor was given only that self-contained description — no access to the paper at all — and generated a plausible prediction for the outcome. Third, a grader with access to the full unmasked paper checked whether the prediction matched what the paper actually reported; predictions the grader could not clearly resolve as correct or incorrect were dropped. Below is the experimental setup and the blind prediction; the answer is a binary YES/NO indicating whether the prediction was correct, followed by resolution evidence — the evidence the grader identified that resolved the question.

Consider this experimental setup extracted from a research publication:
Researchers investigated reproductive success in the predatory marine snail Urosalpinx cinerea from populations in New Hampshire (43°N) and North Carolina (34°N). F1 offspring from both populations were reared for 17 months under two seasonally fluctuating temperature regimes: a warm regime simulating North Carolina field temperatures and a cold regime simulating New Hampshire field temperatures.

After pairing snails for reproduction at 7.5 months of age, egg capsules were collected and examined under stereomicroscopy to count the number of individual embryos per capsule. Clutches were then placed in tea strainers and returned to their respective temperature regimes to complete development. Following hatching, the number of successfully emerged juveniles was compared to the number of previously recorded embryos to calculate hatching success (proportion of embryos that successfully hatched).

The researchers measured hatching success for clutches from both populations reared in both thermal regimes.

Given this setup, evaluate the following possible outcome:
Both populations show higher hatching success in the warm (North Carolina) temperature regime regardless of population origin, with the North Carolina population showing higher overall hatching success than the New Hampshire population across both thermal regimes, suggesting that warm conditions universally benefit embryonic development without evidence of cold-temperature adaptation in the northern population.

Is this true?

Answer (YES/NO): NO